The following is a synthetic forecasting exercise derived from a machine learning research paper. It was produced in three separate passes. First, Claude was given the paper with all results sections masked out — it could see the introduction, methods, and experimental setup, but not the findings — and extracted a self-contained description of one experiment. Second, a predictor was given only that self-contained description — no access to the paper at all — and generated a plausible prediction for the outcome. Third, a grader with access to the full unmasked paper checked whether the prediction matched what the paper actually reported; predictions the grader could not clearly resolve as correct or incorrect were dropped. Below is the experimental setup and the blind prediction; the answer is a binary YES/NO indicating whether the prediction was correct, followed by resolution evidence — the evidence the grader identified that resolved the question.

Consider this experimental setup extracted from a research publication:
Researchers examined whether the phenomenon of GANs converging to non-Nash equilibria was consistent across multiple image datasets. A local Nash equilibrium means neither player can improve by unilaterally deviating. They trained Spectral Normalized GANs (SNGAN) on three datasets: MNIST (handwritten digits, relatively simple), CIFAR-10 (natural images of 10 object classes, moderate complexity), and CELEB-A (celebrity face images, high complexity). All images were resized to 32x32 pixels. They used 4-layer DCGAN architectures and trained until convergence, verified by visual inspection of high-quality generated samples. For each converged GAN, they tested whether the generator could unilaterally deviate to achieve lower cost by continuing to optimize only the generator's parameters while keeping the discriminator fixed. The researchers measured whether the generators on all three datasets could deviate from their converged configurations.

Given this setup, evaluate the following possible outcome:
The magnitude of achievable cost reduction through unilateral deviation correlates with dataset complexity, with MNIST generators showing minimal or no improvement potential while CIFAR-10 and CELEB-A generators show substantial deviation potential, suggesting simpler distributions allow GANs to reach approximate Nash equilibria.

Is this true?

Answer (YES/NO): NO